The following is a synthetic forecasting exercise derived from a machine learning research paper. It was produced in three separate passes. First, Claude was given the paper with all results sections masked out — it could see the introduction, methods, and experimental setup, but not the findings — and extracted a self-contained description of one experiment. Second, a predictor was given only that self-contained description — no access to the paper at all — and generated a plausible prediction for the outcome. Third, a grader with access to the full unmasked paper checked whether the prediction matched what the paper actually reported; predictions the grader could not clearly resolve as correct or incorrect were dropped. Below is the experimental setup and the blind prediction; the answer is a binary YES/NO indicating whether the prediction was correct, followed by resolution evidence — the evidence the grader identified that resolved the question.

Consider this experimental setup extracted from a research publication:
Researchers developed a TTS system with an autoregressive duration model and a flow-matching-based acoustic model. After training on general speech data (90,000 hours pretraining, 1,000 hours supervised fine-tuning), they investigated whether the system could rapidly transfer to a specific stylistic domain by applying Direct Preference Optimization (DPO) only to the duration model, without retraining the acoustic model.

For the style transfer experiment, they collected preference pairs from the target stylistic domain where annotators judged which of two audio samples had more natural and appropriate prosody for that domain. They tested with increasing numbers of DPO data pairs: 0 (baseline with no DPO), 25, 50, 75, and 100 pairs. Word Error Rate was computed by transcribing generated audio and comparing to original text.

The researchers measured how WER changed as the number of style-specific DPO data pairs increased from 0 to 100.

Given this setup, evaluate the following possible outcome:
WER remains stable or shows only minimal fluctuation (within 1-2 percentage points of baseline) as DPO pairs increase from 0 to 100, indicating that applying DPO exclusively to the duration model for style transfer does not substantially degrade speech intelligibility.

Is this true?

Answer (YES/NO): NO